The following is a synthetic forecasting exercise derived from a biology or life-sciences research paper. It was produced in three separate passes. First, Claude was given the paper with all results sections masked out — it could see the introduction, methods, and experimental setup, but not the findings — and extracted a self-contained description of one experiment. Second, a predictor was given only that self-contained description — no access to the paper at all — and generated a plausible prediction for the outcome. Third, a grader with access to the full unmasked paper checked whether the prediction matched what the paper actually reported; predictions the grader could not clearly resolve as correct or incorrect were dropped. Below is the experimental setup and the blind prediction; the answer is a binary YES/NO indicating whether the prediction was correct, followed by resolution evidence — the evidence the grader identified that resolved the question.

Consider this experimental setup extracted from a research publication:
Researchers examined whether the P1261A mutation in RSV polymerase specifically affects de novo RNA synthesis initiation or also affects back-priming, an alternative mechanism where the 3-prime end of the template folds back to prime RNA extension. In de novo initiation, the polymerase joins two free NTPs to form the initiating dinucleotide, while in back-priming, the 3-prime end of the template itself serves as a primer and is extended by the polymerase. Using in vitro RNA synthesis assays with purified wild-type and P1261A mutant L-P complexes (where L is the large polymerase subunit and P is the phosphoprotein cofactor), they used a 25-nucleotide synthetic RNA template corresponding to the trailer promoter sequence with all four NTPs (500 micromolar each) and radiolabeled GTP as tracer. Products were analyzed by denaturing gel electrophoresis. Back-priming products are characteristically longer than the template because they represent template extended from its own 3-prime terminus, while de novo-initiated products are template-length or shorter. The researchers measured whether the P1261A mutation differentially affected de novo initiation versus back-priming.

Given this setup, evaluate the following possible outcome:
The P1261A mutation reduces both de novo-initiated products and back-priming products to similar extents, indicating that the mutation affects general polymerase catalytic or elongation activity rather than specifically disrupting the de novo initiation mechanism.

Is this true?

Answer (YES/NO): NO